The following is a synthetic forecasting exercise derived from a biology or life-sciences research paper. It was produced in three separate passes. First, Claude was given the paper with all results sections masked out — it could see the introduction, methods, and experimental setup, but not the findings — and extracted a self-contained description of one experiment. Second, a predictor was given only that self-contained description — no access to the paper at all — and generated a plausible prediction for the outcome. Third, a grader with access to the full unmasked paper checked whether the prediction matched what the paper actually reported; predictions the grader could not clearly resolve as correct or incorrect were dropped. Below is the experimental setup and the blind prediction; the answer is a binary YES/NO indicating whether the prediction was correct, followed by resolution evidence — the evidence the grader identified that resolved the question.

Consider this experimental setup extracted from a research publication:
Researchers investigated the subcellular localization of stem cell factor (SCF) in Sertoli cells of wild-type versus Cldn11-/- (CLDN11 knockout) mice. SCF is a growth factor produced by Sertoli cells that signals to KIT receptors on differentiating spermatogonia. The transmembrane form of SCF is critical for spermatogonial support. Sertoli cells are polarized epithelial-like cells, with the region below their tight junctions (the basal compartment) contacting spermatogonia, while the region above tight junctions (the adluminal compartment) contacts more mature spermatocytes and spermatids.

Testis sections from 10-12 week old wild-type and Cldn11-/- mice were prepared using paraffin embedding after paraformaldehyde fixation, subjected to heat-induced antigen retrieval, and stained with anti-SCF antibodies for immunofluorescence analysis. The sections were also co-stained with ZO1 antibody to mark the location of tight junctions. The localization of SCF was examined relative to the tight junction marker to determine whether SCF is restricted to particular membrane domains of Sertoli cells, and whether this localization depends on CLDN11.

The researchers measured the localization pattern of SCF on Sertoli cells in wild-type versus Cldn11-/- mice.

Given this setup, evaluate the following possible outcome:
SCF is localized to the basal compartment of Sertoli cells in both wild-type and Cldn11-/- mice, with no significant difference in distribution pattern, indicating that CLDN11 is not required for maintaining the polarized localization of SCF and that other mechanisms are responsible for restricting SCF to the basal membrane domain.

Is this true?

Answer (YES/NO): NO